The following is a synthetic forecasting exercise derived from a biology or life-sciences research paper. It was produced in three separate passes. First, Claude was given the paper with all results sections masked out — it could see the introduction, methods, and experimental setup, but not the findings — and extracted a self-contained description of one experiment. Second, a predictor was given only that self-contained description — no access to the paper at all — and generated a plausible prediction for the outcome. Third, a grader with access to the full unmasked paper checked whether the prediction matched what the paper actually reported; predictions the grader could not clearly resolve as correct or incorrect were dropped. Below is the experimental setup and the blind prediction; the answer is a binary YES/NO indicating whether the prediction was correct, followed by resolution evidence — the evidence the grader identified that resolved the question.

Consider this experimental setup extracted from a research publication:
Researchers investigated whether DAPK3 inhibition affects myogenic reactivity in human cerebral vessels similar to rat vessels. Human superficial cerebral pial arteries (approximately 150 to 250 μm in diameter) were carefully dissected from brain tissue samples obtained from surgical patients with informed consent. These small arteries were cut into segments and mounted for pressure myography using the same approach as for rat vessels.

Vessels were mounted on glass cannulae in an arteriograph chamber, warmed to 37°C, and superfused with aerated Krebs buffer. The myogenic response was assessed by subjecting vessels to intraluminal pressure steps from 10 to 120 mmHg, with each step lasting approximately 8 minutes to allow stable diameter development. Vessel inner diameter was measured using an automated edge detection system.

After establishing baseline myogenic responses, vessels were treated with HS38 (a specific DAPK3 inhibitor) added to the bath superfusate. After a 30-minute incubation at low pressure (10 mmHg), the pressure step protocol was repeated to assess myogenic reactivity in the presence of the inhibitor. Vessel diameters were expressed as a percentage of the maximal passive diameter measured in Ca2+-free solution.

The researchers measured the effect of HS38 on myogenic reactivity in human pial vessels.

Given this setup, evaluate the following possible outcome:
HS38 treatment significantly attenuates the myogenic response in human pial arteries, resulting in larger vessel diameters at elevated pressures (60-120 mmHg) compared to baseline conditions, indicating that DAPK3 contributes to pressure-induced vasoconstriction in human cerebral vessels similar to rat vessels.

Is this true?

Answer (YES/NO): YES